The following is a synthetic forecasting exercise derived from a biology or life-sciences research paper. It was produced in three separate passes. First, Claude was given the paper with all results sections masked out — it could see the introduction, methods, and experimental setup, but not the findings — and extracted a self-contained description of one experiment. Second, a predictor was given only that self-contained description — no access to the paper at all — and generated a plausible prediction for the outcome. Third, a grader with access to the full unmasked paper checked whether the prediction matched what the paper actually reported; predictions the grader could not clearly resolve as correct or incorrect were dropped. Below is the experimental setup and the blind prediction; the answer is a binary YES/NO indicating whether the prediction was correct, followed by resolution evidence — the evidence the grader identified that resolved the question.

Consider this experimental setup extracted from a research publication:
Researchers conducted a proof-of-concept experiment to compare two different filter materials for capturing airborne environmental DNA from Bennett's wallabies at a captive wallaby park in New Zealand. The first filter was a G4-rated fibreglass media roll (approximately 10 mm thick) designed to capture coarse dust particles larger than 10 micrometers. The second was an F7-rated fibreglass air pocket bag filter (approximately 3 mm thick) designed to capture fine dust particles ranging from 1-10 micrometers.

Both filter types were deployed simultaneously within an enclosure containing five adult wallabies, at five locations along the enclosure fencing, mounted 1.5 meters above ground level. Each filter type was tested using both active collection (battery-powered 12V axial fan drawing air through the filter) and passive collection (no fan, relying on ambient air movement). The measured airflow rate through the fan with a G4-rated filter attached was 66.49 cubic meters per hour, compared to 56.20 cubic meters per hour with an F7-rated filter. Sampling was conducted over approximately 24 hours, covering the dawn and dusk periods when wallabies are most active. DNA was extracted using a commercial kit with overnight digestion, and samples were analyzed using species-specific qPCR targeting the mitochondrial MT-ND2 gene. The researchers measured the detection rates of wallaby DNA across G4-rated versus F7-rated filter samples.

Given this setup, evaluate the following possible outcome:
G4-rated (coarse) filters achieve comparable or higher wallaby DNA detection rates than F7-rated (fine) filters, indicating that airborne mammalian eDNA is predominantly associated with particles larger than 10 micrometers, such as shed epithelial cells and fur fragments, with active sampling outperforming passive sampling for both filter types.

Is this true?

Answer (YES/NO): NO